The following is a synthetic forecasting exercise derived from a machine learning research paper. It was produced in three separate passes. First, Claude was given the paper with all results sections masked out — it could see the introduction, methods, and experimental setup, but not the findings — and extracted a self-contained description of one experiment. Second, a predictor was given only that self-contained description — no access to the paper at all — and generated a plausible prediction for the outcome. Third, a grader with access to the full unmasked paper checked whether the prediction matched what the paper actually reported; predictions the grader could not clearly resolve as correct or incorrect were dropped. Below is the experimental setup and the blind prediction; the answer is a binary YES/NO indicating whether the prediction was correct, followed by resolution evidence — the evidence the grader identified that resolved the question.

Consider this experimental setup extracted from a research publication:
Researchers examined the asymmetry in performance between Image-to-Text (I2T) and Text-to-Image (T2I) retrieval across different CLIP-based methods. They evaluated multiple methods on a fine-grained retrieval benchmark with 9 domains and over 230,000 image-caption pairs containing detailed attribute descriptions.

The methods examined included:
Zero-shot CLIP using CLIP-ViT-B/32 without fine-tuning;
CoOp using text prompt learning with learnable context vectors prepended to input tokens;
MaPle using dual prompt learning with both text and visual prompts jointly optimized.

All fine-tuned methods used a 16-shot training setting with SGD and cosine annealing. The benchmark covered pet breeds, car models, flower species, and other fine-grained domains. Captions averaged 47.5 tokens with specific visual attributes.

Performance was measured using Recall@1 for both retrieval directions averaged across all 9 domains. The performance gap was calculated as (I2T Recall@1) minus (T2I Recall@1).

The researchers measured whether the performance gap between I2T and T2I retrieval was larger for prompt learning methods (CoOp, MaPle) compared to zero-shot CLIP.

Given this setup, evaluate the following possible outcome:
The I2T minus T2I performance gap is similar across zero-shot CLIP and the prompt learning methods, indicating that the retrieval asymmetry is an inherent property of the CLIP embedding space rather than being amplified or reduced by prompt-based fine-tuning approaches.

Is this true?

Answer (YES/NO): NO